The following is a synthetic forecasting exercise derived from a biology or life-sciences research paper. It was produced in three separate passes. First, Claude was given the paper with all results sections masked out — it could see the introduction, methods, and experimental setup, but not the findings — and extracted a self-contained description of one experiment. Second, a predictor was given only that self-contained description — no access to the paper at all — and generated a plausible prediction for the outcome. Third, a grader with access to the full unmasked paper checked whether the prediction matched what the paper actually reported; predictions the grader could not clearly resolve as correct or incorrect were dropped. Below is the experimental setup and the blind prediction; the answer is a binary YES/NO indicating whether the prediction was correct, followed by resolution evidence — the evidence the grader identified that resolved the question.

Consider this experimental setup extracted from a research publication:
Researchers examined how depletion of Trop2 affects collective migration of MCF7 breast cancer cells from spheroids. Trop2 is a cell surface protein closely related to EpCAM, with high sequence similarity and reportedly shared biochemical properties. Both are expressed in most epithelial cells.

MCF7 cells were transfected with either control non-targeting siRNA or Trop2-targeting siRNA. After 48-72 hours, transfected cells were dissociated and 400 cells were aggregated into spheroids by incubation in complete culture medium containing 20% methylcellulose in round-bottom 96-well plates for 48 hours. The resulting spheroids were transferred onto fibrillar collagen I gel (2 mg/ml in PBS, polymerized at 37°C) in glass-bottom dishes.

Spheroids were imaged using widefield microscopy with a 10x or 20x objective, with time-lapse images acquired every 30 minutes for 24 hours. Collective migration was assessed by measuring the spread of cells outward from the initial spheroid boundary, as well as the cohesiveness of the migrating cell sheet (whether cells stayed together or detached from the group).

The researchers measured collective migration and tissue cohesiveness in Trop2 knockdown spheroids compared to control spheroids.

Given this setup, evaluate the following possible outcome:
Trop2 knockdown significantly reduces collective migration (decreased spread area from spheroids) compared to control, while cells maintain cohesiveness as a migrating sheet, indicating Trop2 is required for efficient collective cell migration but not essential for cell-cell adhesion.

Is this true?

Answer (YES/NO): NO